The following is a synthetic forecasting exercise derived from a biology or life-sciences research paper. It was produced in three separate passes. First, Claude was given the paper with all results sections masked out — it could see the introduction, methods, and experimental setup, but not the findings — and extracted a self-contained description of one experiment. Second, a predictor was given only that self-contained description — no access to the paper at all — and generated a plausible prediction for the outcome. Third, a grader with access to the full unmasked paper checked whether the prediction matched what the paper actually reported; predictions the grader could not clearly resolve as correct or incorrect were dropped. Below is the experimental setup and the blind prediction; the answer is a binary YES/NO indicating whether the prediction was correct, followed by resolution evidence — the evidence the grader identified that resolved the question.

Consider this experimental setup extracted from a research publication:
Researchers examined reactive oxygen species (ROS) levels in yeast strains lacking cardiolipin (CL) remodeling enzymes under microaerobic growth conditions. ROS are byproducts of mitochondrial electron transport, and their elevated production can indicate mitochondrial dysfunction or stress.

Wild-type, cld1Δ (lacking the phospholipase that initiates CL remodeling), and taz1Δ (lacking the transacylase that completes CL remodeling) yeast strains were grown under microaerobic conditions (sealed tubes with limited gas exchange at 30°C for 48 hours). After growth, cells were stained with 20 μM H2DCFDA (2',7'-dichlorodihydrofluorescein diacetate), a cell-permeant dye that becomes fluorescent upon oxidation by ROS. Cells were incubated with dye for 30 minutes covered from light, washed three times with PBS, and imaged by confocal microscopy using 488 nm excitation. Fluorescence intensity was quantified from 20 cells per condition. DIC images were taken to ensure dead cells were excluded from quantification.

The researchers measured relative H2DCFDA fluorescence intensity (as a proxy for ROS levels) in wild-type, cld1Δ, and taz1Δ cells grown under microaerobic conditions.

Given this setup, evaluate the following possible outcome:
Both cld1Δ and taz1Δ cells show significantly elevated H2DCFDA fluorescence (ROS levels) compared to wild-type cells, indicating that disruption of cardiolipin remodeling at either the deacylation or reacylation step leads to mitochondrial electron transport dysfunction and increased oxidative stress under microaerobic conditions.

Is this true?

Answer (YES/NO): NO